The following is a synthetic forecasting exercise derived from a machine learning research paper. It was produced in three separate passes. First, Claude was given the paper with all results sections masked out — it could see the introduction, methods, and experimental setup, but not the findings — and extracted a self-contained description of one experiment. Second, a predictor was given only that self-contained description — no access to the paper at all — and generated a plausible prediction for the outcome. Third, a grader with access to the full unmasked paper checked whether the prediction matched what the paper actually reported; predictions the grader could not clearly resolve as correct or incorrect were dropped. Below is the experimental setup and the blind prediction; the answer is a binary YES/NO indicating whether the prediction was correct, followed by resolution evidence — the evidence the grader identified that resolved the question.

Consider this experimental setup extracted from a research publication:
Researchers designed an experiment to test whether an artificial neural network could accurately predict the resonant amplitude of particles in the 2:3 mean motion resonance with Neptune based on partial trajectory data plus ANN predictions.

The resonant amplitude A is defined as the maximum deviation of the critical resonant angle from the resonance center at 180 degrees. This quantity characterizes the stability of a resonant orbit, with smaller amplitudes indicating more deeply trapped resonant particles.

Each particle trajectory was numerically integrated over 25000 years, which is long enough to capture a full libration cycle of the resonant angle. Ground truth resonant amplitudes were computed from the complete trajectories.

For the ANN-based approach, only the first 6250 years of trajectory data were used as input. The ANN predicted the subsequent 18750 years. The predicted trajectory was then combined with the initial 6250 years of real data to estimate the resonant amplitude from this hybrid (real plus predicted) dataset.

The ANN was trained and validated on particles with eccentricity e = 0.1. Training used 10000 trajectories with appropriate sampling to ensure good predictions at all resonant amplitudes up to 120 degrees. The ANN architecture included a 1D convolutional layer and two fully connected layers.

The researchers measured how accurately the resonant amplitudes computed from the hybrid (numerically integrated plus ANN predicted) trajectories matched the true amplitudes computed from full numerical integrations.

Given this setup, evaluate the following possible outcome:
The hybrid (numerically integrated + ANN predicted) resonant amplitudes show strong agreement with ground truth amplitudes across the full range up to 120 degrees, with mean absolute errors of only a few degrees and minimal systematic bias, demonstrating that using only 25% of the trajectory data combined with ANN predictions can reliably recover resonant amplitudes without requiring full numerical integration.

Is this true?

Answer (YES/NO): NO